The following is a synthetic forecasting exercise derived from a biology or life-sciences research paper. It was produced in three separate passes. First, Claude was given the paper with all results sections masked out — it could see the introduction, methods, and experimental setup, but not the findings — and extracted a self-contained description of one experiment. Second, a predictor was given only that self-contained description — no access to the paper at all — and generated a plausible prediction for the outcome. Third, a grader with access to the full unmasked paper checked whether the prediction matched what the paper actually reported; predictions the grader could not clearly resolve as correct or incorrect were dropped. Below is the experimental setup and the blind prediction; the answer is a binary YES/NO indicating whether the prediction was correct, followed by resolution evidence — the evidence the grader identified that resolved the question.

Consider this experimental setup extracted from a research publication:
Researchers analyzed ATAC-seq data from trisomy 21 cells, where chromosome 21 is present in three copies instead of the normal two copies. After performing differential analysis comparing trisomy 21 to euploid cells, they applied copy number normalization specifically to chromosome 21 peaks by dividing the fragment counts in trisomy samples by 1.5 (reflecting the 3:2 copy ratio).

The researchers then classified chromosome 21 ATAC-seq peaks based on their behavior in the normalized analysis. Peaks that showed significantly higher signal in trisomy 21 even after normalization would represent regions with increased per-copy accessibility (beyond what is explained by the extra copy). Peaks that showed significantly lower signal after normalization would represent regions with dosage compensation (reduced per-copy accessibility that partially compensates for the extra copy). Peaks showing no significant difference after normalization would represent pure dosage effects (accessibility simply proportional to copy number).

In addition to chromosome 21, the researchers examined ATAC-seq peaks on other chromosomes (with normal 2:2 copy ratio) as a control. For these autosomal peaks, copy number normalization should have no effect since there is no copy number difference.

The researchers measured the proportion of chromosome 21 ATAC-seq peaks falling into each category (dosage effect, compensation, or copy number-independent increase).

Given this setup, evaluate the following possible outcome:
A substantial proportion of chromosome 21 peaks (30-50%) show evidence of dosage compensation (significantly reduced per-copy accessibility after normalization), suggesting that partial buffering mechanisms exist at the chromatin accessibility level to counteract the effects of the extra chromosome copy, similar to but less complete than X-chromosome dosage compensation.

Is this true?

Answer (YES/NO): NO